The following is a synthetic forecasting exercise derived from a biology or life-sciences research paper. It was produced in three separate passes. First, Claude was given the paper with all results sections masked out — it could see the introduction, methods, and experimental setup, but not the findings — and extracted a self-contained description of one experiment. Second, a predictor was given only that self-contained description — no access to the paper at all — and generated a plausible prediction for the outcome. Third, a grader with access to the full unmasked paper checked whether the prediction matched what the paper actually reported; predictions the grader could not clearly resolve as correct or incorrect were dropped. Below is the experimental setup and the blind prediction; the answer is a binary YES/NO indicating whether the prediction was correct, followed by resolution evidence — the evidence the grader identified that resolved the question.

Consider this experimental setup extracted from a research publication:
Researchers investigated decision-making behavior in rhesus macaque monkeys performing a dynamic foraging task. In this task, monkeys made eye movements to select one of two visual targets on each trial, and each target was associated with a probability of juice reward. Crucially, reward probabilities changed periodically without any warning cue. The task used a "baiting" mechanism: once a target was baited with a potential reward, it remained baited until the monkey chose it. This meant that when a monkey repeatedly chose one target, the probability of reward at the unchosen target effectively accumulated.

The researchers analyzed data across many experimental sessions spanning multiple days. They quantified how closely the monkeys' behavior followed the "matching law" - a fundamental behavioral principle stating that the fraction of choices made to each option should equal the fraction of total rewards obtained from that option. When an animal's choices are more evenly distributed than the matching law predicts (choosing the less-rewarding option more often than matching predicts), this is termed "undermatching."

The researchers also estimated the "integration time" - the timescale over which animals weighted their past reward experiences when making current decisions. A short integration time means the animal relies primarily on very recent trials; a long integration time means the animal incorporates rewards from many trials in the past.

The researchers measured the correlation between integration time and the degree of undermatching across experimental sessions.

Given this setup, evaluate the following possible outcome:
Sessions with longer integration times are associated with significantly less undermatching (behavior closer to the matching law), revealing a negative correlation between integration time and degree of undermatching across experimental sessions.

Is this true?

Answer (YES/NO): NO